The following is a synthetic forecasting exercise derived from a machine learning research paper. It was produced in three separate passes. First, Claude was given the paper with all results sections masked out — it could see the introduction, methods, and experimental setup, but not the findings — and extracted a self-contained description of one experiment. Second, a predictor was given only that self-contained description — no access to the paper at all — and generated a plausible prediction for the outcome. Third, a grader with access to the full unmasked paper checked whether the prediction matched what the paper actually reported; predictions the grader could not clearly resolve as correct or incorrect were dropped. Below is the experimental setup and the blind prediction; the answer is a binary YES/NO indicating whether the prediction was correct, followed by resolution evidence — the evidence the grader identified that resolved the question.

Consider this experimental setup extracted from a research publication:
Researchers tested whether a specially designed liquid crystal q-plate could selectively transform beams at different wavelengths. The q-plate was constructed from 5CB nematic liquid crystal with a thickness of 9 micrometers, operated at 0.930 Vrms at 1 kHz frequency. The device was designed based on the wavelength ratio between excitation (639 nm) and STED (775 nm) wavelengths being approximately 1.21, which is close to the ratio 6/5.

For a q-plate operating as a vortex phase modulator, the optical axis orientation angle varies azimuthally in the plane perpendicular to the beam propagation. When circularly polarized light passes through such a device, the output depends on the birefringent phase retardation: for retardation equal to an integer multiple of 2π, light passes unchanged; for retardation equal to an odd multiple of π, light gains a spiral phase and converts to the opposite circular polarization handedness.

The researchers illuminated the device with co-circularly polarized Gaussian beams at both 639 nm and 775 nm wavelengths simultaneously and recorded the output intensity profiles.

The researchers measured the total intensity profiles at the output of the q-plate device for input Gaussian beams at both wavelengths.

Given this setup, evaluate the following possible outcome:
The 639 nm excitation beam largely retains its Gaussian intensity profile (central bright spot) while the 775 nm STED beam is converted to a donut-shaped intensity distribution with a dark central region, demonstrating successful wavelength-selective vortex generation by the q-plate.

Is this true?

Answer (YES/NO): YES